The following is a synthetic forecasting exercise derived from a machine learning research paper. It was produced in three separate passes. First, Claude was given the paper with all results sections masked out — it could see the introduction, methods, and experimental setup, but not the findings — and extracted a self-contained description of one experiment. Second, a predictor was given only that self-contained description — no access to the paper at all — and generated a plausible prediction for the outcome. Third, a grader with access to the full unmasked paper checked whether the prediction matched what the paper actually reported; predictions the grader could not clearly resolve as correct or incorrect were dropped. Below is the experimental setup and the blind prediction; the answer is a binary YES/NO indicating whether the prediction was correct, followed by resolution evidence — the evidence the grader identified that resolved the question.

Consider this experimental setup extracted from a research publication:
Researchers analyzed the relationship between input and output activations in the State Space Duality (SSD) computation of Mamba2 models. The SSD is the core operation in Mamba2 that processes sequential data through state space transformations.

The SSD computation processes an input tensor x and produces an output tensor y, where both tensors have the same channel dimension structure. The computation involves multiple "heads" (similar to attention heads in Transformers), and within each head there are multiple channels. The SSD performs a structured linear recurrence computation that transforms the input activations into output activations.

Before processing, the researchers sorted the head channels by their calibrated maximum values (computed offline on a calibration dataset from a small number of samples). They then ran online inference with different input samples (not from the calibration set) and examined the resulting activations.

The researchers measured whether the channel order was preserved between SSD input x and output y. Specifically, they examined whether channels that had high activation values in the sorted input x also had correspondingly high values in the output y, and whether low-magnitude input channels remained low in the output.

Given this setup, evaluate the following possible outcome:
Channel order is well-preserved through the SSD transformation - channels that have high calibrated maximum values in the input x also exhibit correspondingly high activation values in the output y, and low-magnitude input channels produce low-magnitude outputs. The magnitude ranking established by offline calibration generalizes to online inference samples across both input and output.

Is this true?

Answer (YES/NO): YES